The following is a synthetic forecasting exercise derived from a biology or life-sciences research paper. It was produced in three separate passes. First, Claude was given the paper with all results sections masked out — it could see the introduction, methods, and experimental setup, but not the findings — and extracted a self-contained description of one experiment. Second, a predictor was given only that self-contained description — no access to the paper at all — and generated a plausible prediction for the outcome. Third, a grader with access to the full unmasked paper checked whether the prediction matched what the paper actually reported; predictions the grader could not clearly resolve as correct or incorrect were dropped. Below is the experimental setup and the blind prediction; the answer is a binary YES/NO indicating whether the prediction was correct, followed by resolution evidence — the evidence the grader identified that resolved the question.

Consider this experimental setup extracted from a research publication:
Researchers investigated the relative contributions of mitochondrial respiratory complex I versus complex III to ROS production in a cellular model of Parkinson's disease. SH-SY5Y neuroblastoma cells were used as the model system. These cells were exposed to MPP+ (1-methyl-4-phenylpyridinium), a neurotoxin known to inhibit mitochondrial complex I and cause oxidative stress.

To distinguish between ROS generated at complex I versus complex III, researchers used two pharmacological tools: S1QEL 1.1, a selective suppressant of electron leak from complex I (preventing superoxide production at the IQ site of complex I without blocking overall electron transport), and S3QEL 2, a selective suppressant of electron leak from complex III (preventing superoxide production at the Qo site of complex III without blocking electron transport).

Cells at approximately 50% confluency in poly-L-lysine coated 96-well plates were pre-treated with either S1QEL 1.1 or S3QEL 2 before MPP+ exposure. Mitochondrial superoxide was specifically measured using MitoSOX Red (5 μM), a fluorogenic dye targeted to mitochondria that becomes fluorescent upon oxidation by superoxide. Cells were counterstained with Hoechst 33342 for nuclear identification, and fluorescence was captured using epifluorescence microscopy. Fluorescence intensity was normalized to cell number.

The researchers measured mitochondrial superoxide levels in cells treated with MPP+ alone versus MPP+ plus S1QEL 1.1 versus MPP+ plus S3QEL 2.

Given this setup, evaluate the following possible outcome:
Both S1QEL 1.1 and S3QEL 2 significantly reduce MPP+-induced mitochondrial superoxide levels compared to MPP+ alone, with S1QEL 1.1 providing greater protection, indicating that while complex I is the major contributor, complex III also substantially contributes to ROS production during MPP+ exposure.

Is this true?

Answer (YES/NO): NO